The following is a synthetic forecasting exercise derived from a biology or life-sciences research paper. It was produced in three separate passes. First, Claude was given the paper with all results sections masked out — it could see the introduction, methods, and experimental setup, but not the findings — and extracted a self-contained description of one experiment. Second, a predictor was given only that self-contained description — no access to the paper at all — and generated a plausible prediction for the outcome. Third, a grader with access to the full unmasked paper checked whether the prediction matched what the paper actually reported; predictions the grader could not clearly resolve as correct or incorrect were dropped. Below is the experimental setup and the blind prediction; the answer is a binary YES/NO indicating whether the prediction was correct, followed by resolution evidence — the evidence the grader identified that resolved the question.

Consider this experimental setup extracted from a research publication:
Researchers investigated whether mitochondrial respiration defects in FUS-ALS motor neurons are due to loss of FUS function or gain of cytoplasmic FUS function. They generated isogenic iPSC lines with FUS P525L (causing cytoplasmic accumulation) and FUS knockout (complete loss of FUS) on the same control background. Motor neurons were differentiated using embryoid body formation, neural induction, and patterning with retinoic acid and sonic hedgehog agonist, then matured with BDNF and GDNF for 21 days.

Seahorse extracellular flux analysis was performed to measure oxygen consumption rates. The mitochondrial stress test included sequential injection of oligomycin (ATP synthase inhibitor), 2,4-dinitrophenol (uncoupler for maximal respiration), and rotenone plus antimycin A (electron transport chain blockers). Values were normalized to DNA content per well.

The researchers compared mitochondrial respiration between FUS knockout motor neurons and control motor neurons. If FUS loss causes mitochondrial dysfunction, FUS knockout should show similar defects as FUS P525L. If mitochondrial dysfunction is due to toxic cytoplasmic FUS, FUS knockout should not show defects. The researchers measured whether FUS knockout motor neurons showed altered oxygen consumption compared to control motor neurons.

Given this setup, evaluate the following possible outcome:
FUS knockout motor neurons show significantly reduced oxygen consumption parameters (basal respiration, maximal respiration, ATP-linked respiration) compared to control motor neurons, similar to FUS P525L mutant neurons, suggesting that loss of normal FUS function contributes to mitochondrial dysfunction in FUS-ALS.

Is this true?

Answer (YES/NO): NO